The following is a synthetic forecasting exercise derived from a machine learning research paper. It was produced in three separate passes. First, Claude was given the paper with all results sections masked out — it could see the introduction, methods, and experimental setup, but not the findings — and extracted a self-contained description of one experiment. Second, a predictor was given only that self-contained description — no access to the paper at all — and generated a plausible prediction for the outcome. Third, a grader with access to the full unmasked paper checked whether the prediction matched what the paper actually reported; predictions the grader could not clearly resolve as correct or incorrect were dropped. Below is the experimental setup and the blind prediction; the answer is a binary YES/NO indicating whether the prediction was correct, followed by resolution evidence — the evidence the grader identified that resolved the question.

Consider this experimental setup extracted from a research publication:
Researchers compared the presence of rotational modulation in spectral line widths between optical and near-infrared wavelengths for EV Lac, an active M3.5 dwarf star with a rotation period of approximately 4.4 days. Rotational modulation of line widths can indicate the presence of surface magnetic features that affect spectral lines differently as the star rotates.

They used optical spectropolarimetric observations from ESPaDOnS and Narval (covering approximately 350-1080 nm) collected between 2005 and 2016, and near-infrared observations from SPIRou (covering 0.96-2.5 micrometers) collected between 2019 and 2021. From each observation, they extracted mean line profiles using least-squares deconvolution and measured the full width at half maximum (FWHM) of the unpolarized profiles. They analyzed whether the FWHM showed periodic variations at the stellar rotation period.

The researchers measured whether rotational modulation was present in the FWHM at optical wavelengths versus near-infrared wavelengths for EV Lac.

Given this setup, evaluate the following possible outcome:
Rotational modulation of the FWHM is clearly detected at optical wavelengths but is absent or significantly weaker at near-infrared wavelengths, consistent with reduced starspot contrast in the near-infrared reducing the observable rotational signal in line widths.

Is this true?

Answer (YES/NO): NO